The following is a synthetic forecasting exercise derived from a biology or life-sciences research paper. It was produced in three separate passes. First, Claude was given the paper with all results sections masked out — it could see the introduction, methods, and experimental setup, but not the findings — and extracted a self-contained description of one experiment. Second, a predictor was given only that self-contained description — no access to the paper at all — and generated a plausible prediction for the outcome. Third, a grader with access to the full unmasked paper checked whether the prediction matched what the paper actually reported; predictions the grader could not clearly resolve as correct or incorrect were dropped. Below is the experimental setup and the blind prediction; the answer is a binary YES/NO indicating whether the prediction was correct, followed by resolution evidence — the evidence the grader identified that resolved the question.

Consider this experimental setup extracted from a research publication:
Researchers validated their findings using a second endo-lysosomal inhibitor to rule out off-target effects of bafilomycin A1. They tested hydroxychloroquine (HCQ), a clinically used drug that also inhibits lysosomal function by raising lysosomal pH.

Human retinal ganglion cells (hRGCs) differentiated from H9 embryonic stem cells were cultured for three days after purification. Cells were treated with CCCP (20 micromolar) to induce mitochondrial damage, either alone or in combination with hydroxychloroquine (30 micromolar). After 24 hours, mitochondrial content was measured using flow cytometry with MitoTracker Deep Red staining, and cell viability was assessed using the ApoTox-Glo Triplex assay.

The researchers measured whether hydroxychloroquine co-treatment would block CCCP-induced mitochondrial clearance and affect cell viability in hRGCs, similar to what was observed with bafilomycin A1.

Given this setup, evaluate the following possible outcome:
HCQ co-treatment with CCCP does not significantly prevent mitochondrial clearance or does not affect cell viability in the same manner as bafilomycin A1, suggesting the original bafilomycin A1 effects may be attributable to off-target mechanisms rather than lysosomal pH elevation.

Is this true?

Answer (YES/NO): NO